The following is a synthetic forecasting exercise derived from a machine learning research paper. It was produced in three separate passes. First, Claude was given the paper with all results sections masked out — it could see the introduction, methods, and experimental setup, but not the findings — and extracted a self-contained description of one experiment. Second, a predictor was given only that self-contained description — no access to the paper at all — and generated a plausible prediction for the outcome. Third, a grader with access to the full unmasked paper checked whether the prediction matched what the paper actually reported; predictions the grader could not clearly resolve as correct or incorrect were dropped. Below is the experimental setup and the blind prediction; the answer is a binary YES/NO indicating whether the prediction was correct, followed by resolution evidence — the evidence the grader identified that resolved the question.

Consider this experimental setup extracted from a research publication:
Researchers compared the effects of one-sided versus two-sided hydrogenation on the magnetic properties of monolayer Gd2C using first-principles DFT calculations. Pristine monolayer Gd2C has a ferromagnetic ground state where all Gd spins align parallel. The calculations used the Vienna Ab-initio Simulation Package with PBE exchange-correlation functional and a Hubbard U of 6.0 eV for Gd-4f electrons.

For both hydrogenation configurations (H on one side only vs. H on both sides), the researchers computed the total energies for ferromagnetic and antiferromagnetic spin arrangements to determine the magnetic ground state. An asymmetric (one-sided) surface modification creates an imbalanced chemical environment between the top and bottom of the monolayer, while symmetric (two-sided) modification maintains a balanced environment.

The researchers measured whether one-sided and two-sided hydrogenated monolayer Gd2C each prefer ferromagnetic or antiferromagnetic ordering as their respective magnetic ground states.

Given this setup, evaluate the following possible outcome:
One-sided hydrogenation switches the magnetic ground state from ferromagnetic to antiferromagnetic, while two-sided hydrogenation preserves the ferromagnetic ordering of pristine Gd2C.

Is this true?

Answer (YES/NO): NO